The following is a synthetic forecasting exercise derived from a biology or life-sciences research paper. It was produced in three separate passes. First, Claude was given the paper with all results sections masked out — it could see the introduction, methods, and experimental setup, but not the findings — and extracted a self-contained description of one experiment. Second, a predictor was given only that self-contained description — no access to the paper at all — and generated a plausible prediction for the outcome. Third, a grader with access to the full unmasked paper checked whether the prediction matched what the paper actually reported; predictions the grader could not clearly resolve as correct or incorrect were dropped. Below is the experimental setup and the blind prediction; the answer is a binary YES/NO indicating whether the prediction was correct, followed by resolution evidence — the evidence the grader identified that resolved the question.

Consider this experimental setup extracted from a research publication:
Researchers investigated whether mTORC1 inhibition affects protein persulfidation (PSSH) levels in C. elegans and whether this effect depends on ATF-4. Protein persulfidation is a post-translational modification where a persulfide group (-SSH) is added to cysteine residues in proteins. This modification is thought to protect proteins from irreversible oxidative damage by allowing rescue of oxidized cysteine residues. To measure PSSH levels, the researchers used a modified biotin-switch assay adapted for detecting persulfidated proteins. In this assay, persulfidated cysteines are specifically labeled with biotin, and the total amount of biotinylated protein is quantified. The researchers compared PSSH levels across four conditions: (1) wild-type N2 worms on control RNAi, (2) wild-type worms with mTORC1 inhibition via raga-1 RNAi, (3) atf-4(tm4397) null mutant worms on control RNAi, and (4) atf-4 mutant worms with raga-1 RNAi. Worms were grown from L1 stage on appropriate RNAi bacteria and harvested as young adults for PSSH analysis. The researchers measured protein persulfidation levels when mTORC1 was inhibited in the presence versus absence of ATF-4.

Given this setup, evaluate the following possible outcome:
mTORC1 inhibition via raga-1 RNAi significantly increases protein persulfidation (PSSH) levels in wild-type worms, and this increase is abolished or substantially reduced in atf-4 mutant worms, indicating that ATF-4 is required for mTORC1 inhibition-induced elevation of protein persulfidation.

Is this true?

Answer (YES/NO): YES